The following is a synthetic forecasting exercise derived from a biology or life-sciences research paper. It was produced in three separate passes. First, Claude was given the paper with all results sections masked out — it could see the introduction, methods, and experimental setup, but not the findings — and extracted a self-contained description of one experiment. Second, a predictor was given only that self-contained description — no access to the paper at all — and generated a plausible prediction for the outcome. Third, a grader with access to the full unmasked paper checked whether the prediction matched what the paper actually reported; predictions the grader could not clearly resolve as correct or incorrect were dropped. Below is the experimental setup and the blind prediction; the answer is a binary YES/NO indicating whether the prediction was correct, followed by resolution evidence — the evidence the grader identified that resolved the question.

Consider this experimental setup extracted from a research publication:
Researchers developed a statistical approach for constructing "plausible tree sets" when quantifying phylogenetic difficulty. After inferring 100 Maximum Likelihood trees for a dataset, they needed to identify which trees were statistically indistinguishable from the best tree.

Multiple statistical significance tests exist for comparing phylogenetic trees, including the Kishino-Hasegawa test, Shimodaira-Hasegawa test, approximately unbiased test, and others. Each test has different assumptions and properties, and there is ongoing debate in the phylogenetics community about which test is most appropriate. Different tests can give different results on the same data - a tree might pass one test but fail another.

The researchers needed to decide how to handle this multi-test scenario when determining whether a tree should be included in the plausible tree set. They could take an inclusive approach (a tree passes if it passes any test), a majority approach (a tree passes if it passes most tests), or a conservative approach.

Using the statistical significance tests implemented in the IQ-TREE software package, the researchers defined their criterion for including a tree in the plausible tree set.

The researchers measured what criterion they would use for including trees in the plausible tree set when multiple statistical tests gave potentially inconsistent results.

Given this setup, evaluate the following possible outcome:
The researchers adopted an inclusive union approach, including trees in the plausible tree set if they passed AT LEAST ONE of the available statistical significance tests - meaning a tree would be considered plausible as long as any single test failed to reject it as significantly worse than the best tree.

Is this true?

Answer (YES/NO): NO